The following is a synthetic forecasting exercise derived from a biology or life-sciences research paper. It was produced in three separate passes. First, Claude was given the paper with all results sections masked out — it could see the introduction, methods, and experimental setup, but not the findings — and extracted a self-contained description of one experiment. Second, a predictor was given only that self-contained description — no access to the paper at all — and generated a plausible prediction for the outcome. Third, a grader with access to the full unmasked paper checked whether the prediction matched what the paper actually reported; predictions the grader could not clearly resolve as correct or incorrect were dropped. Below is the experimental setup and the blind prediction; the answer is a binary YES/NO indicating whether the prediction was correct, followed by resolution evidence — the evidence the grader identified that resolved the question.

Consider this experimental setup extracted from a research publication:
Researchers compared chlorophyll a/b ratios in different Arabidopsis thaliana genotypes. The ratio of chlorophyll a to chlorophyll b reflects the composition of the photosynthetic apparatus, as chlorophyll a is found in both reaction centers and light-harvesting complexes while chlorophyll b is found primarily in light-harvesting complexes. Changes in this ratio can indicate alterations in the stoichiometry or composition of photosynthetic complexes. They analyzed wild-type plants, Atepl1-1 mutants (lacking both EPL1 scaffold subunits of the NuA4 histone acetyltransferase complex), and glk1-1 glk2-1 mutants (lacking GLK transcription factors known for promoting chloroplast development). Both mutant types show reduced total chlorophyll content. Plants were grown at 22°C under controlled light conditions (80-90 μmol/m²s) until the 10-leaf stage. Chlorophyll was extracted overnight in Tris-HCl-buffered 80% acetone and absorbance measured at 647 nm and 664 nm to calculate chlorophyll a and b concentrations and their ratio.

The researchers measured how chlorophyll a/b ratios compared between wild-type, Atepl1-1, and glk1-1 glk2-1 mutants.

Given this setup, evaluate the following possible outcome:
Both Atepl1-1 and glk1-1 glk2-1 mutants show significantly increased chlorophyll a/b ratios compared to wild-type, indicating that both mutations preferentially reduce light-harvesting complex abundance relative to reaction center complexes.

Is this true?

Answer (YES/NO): NO